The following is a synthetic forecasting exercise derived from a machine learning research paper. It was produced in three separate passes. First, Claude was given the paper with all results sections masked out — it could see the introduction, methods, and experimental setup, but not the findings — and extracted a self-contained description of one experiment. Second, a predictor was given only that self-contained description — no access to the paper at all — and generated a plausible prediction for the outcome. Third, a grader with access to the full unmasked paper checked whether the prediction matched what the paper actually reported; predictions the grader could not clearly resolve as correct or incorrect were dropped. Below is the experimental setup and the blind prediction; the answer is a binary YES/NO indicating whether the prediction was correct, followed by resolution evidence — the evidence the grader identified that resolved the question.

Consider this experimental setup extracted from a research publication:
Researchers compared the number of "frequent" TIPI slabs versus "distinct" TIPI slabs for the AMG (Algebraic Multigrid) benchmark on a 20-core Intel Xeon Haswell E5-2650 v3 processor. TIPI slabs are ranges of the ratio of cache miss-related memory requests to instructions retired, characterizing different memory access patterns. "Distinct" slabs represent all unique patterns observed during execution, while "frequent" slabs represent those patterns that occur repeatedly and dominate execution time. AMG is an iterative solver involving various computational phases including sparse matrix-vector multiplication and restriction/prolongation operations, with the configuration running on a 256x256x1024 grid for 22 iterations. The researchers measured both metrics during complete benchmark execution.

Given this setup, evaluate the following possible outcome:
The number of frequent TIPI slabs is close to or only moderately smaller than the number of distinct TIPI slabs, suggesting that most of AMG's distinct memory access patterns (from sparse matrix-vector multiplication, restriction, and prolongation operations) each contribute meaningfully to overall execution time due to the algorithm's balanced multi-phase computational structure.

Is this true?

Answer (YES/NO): NO